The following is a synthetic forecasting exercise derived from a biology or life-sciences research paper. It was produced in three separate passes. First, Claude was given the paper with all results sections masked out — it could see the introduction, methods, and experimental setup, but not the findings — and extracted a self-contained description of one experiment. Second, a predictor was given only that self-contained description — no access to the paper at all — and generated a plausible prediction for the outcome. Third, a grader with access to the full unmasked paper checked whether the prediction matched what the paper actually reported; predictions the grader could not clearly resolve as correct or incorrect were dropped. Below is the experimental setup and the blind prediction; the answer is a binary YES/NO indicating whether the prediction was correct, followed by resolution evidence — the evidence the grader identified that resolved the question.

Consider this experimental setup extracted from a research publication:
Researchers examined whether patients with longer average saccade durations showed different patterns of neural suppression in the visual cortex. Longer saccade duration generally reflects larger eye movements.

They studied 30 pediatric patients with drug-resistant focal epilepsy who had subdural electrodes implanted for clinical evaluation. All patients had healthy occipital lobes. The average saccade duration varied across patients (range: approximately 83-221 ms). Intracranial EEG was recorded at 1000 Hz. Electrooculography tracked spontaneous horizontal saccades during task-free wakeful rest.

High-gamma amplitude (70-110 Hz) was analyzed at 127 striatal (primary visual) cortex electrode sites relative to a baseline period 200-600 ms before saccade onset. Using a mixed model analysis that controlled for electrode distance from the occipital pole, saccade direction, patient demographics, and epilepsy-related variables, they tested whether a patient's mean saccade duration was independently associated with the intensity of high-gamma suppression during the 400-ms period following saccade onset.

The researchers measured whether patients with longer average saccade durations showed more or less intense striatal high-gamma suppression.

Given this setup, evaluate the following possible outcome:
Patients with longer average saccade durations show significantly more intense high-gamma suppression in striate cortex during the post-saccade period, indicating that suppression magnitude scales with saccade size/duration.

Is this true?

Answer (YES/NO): YES